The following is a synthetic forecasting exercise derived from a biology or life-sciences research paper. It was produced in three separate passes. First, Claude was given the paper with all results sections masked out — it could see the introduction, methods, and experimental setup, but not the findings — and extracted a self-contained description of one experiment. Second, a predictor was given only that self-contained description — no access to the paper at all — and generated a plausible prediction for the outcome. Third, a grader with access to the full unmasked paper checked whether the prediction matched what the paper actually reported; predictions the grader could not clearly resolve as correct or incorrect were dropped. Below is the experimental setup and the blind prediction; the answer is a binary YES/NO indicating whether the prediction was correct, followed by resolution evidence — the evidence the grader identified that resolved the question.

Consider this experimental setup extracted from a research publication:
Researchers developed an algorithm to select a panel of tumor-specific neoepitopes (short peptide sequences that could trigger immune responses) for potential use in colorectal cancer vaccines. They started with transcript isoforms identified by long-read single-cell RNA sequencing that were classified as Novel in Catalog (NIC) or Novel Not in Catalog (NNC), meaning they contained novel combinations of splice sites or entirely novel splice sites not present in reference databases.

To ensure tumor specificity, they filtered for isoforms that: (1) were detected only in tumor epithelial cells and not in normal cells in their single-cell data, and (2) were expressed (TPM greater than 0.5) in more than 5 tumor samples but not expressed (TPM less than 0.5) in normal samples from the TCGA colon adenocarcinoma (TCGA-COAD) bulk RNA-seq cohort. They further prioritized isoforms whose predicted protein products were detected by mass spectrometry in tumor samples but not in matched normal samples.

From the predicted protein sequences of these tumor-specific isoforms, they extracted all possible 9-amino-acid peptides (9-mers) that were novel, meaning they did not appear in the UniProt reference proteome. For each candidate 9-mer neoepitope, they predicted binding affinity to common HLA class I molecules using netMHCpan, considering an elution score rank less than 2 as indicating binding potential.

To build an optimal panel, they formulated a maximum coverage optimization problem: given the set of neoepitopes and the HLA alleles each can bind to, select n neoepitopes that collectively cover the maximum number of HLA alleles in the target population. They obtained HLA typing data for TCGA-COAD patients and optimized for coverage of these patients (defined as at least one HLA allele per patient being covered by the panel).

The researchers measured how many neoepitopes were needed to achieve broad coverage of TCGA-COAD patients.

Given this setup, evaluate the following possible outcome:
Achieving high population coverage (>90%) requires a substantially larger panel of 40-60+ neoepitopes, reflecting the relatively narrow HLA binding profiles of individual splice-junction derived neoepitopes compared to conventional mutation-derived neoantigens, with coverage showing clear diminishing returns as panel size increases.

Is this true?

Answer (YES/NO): NO